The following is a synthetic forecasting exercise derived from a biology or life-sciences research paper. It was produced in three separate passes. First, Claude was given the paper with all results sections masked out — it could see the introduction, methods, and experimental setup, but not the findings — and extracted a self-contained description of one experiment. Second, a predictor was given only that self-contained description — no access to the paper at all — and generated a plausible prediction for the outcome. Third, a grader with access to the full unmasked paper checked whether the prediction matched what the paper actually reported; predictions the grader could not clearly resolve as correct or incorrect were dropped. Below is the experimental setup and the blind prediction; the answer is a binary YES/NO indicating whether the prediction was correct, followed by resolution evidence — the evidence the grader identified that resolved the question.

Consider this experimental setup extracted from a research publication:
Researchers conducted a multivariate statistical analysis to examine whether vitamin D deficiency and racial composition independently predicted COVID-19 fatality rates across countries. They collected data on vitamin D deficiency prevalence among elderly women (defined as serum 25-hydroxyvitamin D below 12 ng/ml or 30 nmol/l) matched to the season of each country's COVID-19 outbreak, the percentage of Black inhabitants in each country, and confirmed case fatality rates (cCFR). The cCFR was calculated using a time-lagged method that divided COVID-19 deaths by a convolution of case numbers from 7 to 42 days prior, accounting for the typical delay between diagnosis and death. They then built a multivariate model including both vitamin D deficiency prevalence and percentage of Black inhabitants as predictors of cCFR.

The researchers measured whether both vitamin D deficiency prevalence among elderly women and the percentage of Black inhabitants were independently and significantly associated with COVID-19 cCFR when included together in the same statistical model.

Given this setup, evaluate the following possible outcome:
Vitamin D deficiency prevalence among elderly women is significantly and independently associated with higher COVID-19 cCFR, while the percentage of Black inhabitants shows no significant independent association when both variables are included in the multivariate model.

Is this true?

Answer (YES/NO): NO